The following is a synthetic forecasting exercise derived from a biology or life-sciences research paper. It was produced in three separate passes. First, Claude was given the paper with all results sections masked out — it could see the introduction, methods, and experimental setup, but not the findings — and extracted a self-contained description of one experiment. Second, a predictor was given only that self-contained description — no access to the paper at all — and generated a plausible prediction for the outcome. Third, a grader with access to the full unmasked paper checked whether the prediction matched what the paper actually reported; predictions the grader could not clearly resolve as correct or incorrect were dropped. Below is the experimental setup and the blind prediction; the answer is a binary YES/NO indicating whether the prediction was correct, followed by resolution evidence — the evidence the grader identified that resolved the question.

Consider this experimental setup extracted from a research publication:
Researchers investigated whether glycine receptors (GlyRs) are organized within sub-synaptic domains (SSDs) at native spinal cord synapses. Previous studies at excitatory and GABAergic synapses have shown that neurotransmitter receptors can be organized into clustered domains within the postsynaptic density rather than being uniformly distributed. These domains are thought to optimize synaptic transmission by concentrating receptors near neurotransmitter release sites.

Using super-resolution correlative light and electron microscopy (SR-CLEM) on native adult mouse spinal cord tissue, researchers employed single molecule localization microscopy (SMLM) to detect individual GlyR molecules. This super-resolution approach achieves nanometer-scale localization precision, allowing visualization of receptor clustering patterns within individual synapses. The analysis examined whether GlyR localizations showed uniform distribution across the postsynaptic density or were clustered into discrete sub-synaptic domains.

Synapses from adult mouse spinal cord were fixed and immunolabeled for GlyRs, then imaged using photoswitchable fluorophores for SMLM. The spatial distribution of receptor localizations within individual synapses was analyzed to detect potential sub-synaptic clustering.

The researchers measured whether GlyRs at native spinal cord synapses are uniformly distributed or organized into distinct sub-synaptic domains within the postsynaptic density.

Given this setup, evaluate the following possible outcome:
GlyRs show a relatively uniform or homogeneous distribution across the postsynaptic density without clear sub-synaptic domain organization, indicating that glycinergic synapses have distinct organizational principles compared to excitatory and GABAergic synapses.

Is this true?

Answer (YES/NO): NO